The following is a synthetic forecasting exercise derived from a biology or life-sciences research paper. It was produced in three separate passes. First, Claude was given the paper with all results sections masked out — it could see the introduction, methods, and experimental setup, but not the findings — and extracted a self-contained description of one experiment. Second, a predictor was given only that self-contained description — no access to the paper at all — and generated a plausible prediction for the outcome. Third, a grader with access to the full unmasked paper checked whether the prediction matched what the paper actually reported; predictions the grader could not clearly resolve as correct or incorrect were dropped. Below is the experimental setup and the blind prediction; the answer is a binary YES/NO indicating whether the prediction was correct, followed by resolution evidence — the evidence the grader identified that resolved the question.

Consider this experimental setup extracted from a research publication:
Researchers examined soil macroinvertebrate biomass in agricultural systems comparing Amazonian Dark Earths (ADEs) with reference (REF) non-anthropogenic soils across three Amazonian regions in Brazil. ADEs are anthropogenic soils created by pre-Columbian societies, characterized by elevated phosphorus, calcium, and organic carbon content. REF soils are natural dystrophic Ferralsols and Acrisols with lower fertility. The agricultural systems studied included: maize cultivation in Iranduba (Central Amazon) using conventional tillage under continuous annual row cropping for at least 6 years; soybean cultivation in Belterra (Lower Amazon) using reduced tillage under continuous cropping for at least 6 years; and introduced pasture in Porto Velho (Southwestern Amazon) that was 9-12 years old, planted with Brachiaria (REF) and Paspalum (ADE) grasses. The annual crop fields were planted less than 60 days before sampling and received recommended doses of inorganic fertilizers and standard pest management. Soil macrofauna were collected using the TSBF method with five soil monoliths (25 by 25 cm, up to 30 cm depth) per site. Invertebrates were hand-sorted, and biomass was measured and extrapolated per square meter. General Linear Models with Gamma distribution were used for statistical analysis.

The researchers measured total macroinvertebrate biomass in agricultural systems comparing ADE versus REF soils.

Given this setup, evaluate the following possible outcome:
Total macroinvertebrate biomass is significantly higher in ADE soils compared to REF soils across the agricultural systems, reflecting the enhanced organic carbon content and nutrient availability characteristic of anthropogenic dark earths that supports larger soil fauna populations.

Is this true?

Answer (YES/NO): YES